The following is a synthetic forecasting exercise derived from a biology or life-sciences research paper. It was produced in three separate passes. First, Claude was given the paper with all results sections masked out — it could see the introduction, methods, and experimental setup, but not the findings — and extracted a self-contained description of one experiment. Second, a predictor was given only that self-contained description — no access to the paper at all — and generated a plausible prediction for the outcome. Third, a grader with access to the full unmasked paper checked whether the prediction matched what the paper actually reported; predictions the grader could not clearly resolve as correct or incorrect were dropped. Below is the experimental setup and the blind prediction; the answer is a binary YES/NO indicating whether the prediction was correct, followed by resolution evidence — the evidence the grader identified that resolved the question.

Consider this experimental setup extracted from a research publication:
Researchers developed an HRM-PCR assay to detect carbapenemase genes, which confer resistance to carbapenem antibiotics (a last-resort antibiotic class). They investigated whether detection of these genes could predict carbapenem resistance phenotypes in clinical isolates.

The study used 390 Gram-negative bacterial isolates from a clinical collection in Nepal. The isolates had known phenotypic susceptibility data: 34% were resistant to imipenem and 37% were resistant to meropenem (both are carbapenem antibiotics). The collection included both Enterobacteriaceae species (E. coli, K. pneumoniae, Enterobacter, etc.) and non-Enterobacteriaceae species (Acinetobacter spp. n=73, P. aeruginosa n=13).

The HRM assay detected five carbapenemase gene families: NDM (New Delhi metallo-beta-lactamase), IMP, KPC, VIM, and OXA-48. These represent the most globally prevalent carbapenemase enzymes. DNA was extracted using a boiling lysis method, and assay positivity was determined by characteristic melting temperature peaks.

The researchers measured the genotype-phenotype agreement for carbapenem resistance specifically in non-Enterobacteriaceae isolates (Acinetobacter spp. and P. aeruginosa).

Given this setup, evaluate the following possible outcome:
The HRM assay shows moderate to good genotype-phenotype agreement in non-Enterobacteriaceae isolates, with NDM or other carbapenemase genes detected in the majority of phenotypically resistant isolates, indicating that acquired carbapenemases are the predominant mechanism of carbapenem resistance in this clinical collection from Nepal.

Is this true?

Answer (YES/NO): NO